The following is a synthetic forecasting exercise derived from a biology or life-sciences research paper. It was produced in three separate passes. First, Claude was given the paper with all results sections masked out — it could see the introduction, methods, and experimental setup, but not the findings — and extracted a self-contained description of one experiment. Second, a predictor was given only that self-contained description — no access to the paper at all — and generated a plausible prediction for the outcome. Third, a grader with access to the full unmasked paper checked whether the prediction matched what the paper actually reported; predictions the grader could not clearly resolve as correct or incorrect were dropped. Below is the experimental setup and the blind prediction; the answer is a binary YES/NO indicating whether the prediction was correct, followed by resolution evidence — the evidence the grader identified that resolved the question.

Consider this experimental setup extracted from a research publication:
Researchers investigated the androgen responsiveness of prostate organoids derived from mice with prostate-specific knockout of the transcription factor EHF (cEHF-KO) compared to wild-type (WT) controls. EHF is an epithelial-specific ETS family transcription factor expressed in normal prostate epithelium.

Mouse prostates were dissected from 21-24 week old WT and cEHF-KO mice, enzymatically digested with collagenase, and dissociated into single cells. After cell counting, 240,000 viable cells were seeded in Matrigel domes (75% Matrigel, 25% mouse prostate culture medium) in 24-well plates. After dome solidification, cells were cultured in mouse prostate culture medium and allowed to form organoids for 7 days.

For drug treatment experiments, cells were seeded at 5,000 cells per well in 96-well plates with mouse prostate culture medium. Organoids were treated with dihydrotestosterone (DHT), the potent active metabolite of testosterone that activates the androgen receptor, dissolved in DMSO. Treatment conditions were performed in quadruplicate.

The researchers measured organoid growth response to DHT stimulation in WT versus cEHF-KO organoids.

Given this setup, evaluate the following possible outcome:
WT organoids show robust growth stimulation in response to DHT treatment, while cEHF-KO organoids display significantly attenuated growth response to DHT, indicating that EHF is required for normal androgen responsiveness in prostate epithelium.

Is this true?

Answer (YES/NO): YES